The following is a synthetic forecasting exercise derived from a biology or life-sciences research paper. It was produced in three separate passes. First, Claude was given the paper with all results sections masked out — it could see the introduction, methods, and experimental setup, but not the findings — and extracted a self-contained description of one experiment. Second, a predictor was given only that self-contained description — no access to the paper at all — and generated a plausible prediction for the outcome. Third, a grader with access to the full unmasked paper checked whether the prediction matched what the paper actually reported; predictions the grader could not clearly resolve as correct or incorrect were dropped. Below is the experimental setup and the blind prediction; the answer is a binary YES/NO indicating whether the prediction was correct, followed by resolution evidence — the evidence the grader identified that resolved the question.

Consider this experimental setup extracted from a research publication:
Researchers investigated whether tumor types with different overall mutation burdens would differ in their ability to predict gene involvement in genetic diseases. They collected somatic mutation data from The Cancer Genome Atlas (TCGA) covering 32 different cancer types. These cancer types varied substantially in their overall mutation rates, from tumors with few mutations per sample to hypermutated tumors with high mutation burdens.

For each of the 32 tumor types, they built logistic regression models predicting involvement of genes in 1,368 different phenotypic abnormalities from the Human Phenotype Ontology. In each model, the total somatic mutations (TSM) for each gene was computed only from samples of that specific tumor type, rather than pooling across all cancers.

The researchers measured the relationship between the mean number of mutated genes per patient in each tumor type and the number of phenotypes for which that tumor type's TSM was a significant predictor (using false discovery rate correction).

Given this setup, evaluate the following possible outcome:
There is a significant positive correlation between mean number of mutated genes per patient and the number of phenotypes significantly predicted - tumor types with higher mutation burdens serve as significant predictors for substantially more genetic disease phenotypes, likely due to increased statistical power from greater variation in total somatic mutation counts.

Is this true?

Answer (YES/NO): YES